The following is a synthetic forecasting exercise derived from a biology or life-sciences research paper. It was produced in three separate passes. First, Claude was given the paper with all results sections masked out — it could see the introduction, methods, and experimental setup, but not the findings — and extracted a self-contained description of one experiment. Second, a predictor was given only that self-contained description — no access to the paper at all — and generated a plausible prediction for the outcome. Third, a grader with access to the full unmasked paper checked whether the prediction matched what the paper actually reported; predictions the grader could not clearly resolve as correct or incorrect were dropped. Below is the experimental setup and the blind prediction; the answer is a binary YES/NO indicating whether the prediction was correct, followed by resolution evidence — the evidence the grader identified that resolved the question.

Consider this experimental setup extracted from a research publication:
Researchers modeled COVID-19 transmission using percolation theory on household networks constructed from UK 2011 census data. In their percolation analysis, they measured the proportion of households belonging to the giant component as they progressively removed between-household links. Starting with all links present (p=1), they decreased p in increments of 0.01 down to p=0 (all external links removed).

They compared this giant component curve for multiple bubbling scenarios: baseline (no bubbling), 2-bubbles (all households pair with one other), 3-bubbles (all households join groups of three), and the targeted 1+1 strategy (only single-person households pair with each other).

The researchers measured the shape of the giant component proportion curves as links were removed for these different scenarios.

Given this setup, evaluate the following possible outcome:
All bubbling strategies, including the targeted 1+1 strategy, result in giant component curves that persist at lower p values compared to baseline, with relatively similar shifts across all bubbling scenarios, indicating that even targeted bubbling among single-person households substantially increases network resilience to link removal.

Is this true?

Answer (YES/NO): NO